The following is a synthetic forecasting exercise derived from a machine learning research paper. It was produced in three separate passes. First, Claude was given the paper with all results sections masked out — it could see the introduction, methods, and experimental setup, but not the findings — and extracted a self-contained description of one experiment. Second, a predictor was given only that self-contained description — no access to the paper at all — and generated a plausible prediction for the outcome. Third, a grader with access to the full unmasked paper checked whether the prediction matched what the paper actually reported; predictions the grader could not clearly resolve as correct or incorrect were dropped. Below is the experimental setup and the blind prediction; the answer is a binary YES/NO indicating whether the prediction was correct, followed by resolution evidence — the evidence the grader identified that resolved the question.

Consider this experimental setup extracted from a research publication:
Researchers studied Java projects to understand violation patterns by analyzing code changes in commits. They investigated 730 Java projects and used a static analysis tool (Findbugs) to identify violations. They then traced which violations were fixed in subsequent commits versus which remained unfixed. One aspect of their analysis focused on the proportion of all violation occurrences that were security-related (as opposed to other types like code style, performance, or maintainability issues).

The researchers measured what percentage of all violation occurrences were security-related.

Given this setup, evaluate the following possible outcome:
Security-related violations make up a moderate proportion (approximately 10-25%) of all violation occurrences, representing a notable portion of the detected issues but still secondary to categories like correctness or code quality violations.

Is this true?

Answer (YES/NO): NO